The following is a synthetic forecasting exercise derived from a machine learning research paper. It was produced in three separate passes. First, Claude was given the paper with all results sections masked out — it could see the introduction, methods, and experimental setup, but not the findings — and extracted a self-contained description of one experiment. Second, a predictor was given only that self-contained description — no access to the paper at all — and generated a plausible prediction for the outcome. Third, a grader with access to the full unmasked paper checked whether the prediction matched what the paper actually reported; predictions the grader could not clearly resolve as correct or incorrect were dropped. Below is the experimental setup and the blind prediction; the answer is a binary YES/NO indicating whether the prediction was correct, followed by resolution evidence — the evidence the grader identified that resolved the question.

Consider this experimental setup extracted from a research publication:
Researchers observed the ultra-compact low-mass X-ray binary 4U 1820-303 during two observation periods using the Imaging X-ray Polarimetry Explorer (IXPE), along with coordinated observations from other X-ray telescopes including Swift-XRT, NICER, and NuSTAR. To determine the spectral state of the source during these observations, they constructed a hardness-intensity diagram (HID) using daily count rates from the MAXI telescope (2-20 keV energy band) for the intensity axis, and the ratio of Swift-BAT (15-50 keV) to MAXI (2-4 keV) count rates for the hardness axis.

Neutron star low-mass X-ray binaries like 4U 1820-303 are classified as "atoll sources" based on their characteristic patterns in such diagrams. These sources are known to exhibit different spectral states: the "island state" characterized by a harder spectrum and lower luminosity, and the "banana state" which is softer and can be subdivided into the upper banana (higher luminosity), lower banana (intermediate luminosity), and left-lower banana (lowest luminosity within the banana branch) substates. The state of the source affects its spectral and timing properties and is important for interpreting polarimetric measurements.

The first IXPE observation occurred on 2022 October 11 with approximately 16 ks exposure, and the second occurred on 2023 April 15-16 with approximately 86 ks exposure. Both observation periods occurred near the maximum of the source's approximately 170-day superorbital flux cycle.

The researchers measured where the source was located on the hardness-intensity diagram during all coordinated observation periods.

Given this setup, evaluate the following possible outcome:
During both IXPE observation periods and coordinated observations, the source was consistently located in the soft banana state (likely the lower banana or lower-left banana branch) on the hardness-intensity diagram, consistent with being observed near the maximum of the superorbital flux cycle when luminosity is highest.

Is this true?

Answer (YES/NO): YES